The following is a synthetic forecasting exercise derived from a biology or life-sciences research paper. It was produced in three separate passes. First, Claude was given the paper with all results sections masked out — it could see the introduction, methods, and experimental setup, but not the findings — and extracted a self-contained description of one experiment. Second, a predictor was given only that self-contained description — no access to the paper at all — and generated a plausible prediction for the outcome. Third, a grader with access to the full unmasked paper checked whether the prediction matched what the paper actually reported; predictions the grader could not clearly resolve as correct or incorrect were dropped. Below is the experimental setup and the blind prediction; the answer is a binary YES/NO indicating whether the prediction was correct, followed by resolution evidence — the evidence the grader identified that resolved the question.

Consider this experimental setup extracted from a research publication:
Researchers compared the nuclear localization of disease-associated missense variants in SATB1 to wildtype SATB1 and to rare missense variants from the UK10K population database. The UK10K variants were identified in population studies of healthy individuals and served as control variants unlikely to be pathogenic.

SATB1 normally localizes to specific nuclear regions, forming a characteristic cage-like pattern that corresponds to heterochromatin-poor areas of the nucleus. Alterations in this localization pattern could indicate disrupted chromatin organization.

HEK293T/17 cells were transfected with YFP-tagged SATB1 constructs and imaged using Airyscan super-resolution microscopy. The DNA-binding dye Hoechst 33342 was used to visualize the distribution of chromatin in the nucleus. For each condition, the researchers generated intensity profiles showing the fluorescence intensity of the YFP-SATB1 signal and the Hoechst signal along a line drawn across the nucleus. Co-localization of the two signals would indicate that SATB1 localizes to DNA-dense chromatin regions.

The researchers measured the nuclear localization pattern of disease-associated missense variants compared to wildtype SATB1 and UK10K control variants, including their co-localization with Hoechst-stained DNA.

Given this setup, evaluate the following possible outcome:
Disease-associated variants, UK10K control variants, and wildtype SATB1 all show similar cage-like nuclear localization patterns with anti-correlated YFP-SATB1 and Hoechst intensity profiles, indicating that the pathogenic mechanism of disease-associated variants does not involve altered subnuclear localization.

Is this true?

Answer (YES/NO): NO